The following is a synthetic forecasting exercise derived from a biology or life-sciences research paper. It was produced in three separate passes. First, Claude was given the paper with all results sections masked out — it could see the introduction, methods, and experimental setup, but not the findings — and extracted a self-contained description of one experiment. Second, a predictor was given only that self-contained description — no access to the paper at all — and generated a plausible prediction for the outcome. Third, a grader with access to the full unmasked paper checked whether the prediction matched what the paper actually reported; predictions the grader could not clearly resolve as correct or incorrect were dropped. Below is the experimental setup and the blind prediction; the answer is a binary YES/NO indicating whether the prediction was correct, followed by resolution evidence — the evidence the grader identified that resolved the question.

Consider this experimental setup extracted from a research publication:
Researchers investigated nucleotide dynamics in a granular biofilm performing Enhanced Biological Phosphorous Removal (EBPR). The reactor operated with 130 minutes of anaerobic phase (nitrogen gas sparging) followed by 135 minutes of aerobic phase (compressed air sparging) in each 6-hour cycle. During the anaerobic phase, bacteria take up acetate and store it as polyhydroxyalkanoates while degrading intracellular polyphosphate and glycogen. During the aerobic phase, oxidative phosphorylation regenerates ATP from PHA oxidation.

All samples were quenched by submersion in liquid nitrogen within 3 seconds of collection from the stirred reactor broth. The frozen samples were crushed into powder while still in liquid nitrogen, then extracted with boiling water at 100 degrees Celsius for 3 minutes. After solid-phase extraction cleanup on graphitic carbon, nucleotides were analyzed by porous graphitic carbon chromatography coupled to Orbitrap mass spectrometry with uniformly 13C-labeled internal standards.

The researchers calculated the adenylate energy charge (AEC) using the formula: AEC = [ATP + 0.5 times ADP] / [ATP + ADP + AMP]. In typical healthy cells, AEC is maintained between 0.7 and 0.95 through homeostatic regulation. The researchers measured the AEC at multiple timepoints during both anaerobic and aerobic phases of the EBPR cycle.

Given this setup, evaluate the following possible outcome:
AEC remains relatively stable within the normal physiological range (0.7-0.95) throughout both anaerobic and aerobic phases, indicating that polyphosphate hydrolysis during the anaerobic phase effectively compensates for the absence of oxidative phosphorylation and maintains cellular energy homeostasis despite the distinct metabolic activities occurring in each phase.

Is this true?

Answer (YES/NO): NO